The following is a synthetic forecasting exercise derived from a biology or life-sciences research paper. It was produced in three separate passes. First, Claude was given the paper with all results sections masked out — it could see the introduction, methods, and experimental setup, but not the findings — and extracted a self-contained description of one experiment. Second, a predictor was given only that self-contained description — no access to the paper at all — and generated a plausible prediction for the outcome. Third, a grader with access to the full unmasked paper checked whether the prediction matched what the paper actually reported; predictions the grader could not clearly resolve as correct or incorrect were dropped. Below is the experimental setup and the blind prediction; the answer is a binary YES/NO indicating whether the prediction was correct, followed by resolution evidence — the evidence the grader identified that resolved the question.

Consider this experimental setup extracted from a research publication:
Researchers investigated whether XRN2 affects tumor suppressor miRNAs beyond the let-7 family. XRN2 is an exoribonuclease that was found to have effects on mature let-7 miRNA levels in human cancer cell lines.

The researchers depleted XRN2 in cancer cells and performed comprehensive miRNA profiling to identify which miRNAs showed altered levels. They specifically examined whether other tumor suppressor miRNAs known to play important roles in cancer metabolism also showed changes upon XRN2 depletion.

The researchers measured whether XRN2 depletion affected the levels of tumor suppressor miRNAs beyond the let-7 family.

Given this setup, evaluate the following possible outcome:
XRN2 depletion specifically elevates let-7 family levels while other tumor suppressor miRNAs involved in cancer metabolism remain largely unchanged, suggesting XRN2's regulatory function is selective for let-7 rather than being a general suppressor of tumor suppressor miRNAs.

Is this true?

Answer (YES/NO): NO